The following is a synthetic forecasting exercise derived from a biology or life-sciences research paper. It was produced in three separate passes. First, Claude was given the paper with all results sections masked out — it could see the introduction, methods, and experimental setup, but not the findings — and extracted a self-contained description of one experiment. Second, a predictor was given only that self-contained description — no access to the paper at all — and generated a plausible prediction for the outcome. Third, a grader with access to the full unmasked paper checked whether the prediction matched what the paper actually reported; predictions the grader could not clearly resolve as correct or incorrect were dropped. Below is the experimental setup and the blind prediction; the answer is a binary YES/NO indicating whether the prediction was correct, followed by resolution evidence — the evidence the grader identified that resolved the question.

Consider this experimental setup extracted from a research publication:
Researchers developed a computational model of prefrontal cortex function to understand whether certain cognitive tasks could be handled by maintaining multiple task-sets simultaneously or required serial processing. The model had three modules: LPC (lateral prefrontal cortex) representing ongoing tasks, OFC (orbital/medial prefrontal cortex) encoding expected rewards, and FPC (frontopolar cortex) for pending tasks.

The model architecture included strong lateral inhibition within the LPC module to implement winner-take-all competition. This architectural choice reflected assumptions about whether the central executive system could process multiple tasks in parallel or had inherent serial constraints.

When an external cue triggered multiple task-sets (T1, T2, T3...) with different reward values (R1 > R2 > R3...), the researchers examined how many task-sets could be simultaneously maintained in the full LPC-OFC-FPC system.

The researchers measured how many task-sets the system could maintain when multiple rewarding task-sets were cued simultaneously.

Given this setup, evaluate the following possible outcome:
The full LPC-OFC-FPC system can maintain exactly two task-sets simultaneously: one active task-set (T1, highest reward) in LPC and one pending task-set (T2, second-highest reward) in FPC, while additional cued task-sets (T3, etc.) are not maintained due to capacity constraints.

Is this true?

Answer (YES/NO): YES